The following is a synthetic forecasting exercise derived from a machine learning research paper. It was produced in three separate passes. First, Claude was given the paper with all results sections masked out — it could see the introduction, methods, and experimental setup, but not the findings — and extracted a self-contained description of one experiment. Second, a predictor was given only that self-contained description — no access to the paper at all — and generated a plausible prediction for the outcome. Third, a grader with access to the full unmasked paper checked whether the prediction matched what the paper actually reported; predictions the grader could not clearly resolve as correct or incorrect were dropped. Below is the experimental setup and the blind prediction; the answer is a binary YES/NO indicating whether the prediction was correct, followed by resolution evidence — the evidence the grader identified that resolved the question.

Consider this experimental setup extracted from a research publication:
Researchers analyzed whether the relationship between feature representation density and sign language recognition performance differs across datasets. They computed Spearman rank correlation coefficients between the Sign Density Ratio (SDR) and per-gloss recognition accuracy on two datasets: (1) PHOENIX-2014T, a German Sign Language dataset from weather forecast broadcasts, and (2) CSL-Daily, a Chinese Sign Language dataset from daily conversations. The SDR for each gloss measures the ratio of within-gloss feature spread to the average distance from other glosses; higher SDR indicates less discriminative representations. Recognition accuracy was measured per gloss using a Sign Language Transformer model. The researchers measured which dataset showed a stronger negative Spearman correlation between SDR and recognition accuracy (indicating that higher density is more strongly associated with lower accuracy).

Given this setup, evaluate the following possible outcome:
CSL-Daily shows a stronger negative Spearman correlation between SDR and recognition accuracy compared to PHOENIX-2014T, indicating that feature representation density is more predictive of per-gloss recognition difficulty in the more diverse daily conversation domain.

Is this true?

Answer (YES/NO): NO